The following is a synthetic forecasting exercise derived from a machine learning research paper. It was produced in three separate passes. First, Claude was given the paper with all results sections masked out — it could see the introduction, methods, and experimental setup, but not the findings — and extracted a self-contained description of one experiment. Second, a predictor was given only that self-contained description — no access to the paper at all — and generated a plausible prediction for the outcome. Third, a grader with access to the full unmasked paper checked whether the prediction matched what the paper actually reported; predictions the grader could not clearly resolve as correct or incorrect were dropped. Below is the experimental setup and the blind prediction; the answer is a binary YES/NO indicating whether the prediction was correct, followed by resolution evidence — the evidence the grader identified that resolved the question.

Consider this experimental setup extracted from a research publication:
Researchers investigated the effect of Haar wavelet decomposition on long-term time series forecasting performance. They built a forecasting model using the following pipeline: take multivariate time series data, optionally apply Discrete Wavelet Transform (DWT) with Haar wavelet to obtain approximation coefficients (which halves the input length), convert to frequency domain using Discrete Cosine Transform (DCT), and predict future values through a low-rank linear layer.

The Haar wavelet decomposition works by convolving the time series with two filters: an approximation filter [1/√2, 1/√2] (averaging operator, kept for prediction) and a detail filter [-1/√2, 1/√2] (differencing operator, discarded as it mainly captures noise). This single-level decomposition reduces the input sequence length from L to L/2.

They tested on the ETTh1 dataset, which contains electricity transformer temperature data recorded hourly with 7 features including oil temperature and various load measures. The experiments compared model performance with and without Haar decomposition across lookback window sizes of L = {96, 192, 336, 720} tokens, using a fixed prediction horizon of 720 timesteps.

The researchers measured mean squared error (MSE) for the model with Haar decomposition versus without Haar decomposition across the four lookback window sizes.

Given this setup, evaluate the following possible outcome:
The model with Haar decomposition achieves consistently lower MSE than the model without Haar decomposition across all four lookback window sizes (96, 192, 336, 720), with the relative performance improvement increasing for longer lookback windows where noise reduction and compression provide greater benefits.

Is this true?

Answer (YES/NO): NO